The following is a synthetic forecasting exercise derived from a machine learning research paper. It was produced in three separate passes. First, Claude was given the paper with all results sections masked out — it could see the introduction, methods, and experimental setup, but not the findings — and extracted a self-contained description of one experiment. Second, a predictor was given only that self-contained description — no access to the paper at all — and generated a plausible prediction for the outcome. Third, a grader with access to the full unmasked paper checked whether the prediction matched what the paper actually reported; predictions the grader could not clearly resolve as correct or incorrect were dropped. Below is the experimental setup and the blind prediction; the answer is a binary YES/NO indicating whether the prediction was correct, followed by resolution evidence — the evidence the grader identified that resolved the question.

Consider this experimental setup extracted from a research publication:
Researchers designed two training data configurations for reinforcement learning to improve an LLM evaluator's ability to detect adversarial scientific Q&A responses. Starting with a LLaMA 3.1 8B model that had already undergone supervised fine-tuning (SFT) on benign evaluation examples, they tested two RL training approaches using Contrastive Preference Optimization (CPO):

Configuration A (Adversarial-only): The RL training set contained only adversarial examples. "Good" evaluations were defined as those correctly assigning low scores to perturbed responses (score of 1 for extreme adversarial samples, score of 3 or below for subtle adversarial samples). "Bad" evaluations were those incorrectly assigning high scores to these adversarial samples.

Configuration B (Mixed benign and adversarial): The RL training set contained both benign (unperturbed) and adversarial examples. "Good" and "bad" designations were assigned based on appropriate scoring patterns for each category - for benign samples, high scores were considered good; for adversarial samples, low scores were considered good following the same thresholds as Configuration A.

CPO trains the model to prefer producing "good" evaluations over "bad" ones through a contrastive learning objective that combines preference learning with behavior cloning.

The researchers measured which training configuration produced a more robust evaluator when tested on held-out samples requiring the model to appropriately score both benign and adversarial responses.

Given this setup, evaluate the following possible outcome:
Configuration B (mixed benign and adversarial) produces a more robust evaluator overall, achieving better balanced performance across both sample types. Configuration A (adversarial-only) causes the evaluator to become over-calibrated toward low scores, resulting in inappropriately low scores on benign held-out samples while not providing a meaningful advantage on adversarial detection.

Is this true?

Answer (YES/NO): YES